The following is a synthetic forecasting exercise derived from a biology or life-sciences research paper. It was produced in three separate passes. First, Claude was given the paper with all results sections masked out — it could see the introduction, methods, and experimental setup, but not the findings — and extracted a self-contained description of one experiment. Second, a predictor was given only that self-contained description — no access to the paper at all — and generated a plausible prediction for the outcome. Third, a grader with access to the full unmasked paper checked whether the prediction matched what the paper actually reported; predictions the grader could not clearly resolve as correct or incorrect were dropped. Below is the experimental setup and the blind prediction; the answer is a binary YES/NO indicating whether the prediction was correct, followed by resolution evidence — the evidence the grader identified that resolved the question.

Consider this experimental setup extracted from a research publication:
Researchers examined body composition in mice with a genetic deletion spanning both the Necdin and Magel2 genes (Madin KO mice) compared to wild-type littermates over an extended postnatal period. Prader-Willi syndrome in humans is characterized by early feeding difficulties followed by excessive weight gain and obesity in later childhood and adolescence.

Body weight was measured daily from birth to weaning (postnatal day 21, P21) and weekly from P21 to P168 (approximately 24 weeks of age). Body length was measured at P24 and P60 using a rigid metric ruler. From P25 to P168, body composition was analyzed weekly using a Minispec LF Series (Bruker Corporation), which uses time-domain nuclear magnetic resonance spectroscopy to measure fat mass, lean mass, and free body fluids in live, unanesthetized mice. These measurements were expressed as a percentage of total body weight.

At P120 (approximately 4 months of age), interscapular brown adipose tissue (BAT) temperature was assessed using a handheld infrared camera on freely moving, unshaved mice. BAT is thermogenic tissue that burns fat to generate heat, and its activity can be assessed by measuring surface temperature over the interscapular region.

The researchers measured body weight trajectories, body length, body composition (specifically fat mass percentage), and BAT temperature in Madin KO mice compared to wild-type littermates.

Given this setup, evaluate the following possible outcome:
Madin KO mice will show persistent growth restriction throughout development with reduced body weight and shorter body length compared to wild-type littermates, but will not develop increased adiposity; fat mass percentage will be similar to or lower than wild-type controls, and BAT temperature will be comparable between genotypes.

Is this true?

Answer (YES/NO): NO